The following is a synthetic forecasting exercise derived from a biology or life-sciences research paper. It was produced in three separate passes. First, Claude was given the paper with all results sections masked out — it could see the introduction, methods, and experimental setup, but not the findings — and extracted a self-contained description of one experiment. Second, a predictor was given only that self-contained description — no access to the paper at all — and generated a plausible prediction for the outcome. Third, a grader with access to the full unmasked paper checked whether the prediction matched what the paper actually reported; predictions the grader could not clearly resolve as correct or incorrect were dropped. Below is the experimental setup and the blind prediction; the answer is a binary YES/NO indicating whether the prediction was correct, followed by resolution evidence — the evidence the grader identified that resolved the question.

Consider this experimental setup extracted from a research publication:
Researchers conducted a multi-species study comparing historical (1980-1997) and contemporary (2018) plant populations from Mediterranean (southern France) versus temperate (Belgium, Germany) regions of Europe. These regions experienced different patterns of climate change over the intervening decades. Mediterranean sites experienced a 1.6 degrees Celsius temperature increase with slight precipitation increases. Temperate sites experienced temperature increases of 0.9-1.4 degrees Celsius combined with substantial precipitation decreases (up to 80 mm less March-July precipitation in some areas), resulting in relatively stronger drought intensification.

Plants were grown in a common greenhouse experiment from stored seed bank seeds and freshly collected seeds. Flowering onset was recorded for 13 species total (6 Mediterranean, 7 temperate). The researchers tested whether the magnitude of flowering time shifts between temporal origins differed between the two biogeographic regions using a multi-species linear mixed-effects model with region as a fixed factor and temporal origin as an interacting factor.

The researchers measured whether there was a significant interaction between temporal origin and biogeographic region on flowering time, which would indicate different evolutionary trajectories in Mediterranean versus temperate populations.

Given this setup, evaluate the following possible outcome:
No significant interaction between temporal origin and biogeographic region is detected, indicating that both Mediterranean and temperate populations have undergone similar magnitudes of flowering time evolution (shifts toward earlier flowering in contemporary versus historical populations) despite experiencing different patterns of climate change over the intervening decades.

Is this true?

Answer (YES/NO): NO